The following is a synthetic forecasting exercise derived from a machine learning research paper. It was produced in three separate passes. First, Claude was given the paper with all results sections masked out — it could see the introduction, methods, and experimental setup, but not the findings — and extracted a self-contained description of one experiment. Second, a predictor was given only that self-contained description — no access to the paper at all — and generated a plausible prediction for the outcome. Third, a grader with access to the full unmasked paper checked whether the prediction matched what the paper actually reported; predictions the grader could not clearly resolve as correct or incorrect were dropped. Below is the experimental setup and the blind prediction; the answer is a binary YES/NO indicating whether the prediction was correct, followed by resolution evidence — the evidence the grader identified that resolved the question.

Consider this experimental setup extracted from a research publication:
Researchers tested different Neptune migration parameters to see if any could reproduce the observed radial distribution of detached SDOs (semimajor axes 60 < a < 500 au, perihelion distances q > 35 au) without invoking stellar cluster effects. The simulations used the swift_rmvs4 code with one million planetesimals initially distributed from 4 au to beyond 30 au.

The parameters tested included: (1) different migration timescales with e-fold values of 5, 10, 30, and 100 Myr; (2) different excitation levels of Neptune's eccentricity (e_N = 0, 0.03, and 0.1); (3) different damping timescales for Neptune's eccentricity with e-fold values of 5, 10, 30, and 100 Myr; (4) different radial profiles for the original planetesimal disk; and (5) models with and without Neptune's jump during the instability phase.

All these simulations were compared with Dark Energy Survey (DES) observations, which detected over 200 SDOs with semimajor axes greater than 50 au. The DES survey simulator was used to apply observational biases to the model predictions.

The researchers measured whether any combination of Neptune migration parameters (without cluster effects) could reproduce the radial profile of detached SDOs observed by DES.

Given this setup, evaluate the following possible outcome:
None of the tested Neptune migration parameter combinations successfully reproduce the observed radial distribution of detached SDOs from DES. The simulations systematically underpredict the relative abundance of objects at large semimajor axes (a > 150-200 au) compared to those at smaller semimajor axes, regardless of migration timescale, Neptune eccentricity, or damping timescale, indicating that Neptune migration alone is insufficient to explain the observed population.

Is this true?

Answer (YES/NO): YES